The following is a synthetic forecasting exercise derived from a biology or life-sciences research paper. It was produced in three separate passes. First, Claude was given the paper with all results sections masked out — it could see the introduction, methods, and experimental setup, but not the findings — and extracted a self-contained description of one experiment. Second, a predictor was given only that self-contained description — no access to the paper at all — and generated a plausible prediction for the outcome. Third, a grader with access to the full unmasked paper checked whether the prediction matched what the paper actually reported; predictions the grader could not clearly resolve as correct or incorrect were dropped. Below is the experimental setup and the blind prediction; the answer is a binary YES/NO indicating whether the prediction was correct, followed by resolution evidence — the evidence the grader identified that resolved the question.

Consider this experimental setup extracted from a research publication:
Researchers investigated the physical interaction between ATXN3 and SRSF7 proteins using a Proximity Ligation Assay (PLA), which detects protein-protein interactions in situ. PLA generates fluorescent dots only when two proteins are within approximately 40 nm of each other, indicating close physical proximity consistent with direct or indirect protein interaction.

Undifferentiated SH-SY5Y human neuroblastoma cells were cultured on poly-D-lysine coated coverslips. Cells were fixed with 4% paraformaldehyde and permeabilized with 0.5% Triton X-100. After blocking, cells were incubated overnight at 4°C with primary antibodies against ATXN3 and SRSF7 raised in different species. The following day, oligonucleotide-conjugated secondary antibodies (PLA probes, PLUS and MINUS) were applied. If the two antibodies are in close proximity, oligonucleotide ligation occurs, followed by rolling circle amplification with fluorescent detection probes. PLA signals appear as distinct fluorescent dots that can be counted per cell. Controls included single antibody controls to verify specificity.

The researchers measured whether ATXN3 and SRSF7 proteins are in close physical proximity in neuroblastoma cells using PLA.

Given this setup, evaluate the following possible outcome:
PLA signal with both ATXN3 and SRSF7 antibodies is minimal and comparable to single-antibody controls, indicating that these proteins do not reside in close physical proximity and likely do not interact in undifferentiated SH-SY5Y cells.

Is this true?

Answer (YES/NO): NO